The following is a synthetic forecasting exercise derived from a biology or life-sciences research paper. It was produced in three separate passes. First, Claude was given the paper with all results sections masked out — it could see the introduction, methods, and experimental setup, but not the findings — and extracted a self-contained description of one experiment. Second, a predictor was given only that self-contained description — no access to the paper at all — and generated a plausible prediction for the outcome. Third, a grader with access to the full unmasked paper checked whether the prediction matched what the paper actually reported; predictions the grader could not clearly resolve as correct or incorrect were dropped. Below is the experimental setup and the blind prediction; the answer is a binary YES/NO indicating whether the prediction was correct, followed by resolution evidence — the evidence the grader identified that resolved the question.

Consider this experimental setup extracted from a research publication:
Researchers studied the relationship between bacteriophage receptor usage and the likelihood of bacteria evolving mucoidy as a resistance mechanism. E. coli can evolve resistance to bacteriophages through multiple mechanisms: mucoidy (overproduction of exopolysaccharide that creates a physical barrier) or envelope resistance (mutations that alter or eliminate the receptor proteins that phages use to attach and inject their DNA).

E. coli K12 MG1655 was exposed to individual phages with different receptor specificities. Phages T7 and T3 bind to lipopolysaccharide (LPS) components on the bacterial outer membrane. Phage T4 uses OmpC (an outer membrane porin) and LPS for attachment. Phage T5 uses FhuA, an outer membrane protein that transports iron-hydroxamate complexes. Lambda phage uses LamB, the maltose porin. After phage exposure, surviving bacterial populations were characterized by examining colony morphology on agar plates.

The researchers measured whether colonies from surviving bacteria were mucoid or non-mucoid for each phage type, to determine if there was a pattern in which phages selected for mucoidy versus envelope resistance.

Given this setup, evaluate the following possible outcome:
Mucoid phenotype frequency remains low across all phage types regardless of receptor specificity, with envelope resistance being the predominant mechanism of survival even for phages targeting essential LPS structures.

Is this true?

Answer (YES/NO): NO